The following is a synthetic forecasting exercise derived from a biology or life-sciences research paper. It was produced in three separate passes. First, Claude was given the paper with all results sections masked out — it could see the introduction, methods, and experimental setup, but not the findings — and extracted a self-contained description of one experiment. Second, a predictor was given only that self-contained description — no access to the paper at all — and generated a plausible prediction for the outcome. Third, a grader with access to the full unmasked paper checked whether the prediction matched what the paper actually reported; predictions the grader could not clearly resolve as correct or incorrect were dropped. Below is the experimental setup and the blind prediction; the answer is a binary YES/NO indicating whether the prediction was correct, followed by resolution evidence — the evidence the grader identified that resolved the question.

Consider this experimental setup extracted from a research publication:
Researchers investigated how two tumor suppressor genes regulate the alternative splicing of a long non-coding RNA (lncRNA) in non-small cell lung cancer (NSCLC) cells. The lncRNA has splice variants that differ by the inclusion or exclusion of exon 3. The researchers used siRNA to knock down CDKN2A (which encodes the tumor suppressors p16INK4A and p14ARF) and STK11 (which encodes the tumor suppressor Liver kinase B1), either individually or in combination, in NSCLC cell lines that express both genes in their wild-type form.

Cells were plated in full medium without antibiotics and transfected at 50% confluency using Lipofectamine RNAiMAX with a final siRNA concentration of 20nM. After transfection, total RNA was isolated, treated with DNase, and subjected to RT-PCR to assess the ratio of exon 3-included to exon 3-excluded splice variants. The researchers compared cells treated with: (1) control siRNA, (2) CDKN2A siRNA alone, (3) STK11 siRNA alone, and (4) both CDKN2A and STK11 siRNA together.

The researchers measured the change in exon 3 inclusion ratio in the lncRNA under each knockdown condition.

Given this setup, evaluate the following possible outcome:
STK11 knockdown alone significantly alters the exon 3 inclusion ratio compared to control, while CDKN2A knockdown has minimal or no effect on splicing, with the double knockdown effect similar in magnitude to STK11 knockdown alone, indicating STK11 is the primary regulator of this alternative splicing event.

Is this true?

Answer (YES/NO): NO